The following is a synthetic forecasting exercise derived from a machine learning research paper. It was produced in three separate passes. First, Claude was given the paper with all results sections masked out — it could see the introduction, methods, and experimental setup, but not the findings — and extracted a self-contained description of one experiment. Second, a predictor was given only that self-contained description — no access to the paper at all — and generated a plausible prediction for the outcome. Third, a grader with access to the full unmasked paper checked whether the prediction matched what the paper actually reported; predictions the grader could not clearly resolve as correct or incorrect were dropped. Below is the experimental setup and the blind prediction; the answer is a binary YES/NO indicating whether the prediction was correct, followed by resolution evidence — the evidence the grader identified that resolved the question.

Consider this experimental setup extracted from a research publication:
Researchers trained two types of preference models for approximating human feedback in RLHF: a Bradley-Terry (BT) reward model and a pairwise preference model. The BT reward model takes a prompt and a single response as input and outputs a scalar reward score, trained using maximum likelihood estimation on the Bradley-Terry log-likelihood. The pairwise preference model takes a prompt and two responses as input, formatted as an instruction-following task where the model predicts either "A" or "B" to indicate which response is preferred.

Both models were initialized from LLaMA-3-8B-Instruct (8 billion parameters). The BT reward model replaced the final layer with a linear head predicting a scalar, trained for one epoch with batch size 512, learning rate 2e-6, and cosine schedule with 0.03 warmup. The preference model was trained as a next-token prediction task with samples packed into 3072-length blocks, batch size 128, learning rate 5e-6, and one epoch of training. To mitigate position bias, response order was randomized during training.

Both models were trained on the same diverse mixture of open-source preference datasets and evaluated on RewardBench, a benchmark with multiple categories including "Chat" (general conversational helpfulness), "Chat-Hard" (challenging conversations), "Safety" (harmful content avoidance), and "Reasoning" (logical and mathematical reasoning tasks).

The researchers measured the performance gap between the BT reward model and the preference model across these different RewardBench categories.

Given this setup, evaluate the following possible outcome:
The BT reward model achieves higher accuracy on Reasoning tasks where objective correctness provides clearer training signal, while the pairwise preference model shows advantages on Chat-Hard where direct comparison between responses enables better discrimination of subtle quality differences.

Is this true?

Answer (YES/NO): NO